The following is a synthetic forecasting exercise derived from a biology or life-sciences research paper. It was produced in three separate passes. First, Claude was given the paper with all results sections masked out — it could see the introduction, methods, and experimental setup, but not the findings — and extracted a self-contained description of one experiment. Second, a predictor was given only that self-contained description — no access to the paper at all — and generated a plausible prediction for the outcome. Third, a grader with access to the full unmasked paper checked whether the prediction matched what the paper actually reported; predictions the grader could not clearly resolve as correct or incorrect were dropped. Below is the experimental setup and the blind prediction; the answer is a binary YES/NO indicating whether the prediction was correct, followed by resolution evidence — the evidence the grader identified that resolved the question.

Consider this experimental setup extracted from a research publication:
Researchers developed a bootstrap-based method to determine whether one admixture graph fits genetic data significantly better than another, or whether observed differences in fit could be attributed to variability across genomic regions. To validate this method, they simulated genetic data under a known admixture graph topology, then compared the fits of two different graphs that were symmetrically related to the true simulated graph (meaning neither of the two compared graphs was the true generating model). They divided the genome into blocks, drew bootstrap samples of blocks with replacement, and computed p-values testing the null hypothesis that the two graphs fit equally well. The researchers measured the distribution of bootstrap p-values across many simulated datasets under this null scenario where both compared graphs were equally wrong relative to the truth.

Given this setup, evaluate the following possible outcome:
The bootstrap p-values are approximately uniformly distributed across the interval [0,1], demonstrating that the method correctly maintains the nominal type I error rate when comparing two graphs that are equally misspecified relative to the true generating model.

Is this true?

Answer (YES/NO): YES